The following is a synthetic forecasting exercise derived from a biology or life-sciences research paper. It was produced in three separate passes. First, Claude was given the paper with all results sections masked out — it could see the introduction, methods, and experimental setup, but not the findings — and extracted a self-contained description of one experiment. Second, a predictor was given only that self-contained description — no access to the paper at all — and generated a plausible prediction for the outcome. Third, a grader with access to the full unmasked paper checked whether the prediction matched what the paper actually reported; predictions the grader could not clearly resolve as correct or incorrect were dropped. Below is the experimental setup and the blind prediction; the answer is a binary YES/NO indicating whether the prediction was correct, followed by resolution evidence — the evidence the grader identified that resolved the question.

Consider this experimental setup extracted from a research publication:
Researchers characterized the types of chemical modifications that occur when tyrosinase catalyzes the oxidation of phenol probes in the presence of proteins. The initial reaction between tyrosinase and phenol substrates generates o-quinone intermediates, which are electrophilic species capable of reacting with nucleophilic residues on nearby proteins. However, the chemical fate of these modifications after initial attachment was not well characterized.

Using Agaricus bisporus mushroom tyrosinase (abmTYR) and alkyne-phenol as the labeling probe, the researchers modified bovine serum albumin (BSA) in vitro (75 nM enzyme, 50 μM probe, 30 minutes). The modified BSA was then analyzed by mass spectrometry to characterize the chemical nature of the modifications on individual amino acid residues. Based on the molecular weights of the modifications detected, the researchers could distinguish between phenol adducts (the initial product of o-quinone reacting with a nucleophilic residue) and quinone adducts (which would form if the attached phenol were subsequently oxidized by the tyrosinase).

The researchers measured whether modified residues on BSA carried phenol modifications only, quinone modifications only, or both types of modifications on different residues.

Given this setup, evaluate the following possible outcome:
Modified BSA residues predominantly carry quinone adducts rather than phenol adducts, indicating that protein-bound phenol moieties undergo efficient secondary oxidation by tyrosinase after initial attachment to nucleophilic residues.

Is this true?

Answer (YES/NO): NO